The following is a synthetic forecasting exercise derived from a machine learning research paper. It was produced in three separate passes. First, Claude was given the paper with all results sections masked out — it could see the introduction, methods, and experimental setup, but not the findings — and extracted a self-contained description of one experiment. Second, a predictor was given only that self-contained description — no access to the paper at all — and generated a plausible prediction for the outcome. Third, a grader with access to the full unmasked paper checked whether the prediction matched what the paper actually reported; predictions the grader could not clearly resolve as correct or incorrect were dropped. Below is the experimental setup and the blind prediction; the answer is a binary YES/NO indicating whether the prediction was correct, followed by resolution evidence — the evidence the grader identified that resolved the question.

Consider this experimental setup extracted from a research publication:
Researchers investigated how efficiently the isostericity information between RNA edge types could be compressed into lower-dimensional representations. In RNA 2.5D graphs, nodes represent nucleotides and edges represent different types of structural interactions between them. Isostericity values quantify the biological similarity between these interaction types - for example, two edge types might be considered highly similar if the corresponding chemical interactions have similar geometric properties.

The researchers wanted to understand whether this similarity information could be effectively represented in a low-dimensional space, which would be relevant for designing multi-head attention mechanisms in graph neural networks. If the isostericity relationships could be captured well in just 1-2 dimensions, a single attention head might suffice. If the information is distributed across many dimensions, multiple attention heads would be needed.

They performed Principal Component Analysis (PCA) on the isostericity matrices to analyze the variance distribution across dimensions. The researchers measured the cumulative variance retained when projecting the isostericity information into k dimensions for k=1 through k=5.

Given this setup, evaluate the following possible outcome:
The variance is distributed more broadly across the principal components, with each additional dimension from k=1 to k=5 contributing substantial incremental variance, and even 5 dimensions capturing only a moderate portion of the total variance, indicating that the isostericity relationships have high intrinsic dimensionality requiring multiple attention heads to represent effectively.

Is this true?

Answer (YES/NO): NO